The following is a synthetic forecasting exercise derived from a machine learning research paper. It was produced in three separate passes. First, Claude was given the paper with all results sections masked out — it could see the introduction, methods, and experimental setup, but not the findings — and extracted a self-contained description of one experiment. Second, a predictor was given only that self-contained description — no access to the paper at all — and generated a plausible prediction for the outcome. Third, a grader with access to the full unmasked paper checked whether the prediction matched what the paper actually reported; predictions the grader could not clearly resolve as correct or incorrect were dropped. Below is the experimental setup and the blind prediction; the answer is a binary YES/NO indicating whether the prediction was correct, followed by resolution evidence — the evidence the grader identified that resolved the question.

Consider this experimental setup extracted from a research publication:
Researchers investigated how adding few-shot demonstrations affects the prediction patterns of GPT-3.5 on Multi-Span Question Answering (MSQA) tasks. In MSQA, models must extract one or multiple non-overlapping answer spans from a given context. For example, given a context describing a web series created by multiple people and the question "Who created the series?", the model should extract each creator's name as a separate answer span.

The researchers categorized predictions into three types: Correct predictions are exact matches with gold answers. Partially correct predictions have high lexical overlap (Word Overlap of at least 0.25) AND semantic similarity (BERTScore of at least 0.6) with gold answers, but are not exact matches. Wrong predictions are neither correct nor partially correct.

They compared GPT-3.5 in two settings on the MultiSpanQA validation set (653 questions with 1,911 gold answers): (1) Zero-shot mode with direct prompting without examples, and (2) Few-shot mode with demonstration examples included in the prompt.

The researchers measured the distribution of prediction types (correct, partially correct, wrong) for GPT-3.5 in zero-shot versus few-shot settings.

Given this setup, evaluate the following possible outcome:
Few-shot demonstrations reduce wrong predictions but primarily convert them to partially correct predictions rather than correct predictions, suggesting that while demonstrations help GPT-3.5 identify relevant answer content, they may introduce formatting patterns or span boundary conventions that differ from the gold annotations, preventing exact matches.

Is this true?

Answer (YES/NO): NO